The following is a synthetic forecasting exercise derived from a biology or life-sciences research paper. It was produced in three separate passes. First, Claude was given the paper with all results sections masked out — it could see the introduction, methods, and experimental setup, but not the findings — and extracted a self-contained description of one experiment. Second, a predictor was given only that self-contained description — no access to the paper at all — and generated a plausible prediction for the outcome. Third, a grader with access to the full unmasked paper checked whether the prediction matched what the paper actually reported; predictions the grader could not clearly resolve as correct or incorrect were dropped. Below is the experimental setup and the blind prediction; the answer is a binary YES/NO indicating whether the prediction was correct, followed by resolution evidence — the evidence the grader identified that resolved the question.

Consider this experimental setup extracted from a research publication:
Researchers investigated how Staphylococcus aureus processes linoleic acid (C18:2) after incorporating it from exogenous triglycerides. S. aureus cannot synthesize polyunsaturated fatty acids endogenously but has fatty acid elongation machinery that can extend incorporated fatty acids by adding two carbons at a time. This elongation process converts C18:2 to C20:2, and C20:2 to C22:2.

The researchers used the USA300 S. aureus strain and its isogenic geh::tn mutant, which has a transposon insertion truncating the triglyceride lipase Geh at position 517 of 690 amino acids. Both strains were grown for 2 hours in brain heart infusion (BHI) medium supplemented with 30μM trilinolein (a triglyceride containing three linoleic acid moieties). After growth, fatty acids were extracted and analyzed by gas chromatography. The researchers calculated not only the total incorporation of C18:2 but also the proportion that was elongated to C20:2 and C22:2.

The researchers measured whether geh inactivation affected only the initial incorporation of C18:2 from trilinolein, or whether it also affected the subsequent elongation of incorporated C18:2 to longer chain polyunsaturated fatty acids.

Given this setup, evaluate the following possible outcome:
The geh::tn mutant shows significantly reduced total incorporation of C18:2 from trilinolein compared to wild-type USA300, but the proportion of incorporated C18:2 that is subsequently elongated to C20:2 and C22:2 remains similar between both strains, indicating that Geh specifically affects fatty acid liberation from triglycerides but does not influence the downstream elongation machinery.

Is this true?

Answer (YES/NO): NO